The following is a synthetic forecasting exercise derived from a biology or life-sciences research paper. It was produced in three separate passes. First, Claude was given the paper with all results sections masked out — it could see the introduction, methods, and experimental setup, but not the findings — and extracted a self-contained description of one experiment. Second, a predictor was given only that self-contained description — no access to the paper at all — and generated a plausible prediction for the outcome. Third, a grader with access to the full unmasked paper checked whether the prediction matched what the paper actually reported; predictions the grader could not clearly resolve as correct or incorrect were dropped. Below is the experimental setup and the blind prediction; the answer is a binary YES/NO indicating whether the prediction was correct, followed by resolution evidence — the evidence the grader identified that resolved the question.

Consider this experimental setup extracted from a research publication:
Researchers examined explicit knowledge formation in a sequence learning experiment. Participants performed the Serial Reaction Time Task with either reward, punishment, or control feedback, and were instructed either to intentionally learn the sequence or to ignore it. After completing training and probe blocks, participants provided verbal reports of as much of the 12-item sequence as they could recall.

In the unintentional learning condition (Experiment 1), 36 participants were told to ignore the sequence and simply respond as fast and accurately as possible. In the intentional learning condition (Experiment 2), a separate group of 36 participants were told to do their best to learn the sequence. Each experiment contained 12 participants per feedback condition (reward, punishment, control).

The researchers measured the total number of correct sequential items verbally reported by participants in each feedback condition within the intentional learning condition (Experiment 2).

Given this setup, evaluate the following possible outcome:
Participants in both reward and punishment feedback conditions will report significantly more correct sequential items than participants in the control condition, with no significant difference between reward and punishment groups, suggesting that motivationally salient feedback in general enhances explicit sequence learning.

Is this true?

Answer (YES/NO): NO